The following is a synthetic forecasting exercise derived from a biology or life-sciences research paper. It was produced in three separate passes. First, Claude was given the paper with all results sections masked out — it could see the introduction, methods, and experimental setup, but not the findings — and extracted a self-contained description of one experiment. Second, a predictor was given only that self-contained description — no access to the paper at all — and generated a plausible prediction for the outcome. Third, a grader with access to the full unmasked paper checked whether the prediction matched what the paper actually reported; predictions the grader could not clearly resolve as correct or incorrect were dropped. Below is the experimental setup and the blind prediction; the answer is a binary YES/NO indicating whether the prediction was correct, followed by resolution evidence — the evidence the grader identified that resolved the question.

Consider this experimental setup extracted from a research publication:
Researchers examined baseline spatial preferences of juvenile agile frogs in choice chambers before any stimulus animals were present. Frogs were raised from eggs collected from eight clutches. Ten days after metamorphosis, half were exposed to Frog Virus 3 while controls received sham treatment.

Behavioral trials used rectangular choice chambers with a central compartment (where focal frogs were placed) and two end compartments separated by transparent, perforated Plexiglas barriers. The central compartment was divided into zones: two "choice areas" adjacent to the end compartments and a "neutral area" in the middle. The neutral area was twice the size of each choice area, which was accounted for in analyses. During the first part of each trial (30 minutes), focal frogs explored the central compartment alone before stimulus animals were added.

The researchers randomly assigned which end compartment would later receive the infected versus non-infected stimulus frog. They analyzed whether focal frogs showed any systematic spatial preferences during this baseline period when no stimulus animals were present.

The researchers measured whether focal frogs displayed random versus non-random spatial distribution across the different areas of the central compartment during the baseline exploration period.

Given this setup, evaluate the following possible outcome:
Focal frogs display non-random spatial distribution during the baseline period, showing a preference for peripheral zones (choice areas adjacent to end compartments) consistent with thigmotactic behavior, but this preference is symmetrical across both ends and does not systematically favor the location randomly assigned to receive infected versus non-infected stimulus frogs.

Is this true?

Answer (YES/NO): NO